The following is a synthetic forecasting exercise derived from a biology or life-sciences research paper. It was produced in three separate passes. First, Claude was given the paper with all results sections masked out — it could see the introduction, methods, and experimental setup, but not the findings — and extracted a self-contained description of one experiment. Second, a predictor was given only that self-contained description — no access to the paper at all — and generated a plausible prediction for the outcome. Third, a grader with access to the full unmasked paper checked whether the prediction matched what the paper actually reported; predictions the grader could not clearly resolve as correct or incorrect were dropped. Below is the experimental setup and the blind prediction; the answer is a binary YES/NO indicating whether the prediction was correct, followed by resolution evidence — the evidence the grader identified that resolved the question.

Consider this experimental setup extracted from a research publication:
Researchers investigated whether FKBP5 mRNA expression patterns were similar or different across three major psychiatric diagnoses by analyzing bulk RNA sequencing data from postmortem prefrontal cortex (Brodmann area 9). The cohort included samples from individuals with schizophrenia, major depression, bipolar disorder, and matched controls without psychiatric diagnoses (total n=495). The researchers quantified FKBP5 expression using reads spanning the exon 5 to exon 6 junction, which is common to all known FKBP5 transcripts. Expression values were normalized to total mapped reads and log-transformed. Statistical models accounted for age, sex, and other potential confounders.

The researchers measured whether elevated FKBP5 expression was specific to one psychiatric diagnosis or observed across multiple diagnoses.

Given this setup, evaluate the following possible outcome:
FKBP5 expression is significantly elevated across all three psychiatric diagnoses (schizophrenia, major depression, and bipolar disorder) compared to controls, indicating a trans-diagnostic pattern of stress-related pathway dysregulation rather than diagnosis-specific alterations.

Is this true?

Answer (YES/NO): NO